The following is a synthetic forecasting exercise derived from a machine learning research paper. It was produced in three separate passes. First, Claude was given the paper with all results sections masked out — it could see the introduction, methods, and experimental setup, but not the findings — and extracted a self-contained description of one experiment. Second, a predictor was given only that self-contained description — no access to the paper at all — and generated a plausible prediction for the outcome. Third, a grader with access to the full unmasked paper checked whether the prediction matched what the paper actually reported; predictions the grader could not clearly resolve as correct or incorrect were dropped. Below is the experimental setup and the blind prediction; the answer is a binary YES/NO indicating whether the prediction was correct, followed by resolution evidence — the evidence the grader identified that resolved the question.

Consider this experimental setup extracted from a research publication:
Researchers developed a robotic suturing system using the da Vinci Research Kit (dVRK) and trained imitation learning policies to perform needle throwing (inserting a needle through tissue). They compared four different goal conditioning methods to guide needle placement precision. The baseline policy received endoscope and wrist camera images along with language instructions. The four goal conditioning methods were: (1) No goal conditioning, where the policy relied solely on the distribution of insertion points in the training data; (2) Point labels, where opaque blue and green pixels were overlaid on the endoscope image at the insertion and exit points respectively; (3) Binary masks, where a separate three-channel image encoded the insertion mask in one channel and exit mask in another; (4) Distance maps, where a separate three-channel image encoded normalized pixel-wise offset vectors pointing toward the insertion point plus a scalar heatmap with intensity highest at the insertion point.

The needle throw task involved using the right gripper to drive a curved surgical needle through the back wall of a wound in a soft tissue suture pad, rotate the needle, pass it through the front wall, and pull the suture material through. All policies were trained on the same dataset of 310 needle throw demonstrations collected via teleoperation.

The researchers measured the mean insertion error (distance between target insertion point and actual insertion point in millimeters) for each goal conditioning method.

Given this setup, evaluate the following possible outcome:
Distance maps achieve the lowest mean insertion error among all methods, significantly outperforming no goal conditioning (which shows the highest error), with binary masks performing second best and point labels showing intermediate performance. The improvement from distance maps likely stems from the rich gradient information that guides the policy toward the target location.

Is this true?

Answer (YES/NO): NO